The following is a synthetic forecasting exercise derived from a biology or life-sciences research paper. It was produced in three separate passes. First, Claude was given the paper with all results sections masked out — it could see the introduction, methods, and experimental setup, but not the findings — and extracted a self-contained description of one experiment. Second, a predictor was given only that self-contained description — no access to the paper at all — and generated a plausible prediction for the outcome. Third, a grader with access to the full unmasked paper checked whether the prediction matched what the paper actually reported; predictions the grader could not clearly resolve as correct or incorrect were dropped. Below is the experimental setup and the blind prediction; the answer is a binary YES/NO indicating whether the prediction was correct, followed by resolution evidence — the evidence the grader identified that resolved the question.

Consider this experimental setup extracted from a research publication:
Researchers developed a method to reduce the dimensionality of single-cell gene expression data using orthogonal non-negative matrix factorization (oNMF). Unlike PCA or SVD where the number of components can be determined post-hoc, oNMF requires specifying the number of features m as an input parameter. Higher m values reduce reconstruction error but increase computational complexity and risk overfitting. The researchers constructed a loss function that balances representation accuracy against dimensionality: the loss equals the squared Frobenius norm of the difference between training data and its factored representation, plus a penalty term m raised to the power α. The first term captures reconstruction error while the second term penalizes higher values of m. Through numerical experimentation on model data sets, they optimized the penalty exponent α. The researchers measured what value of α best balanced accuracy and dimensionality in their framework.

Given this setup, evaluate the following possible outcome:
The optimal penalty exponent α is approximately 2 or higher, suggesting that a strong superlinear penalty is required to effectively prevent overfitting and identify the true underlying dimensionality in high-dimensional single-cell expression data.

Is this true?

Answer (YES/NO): NO